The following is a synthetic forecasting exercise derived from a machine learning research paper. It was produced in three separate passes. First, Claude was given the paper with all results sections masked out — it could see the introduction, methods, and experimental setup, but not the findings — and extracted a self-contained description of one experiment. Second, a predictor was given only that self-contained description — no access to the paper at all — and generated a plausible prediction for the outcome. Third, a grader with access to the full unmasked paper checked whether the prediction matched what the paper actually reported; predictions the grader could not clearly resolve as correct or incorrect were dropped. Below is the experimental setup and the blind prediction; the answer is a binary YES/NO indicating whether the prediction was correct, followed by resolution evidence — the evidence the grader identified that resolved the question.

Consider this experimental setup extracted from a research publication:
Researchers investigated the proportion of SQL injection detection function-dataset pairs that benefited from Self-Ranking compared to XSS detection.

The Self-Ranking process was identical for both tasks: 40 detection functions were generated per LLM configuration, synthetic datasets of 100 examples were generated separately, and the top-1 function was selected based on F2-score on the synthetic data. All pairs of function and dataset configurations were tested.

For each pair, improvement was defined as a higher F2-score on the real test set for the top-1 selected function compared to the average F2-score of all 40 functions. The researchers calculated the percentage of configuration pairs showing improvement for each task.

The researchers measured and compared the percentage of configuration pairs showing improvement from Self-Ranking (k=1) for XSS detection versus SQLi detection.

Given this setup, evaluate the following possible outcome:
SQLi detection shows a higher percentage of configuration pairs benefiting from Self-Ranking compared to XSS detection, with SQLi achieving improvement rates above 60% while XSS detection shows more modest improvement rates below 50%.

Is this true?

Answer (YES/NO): NO